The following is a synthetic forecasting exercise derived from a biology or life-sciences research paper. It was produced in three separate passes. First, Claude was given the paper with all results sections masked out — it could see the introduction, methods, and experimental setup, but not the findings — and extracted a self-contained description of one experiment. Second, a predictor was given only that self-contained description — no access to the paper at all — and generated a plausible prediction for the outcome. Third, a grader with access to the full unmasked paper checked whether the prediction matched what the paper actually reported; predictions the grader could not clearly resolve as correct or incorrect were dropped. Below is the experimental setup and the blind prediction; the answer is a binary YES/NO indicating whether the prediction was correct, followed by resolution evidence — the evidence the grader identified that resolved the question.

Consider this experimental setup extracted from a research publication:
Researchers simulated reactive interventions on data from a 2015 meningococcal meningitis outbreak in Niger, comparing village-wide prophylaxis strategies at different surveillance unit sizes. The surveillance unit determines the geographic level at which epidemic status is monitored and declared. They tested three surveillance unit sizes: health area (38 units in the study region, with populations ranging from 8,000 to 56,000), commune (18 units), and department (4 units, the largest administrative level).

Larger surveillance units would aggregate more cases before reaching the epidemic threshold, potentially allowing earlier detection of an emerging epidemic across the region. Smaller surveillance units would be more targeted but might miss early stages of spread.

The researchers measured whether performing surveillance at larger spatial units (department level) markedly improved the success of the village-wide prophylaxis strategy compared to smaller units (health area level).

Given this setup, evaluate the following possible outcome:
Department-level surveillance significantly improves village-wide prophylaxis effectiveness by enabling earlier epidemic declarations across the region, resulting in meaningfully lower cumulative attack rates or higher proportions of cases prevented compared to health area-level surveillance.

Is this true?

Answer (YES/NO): NO